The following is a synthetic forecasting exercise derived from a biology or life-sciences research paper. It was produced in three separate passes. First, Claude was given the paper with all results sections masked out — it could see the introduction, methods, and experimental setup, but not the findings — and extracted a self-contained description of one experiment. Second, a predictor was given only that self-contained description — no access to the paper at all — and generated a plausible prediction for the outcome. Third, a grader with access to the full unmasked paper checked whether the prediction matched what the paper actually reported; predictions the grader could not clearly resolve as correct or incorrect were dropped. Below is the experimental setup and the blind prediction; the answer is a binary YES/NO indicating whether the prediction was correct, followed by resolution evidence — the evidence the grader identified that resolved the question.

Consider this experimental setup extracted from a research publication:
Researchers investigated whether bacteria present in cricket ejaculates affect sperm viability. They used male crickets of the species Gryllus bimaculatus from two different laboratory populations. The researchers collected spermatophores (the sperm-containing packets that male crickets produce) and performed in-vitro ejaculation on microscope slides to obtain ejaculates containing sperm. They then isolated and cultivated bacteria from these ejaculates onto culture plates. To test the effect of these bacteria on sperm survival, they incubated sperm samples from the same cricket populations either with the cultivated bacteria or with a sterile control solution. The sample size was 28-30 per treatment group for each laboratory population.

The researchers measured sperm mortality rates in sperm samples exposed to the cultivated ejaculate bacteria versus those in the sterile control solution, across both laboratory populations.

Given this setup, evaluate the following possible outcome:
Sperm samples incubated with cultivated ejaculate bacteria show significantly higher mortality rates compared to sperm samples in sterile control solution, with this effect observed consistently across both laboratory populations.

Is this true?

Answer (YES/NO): YES